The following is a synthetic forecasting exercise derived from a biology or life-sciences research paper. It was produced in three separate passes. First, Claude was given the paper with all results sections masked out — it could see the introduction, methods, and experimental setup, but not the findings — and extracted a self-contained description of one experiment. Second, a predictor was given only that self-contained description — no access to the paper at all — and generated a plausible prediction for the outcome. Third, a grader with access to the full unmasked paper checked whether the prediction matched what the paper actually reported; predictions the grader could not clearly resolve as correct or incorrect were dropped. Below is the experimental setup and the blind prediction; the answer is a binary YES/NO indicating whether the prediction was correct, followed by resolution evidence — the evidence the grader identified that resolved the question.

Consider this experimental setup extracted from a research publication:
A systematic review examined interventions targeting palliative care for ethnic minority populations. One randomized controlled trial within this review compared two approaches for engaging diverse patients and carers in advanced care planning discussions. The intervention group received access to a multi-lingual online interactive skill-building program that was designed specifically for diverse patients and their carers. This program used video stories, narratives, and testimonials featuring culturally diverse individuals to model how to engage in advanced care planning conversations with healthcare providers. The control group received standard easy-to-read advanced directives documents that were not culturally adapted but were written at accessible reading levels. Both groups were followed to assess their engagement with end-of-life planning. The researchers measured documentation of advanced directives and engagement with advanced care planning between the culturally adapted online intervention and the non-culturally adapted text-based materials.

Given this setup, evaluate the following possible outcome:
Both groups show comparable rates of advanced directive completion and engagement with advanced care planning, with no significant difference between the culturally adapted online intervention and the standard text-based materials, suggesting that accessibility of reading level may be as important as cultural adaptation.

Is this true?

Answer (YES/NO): NO